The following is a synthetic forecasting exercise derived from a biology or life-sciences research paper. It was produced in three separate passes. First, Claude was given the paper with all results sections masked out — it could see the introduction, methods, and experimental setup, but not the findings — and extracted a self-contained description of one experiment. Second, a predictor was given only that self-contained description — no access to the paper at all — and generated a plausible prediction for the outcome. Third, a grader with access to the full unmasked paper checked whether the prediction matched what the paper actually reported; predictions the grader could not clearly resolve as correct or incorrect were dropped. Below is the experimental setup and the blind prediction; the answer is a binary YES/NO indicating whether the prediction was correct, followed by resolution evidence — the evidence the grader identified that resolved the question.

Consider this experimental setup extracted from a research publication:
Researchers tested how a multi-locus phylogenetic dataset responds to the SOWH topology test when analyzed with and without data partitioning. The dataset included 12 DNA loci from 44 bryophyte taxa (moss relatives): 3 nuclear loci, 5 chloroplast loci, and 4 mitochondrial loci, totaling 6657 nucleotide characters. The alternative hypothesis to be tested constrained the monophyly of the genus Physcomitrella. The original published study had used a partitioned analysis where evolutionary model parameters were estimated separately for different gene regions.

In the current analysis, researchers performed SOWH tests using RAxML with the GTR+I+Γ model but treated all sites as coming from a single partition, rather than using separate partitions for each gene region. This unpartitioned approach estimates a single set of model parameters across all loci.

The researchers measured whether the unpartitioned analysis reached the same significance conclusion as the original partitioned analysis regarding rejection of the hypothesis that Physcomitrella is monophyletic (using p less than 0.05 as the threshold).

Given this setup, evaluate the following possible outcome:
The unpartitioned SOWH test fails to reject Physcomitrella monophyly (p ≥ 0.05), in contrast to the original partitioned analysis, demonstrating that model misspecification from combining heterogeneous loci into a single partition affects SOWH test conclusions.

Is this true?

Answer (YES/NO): NO